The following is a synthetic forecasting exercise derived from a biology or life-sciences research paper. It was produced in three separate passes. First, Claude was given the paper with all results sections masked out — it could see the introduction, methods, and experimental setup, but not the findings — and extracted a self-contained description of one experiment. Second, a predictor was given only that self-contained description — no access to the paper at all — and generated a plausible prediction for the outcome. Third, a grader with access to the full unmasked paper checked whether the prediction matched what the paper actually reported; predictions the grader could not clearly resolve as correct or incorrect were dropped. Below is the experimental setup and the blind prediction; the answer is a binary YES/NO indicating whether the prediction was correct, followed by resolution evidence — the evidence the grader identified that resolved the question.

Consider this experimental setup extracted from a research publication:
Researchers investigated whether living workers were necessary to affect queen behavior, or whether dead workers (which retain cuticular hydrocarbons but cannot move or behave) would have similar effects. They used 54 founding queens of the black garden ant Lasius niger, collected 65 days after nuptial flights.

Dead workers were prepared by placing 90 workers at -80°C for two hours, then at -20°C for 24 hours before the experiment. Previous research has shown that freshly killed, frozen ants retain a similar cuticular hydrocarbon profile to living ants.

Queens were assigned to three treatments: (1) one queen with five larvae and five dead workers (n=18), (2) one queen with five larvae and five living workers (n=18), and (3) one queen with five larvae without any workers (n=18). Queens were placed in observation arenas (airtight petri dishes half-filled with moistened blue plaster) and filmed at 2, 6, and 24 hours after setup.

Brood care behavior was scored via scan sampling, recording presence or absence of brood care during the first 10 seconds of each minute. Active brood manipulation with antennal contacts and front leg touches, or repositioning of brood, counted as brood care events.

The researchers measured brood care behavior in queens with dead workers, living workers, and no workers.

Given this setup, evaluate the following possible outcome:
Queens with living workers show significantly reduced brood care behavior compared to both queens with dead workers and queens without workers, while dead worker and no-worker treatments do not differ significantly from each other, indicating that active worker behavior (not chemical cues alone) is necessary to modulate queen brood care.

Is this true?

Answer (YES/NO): YES